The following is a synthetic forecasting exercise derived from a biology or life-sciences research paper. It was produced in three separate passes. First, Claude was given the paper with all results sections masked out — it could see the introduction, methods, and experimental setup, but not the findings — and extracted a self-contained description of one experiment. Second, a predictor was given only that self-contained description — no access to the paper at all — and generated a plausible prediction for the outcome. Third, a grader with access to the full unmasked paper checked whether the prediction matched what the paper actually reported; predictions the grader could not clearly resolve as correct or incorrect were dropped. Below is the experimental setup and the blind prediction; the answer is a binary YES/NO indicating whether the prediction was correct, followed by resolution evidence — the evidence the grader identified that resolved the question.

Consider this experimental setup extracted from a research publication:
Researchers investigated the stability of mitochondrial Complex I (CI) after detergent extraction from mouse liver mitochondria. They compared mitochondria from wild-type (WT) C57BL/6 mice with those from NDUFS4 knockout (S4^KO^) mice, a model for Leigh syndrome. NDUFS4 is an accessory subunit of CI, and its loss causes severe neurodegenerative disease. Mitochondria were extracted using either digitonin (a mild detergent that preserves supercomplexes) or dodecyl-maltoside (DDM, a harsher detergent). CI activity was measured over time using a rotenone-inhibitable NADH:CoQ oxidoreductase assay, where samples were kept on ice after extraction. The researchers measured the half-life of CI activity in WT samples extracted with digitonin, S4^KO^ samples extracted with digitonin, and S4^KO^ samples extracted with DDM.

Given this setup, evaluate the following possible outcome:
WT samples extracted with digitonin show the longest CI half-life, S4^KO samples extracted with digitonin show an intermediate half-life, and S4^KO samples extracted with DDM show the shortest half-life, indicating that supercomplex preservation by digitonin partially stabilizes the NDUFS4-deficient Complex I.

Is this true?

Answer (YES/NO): YES